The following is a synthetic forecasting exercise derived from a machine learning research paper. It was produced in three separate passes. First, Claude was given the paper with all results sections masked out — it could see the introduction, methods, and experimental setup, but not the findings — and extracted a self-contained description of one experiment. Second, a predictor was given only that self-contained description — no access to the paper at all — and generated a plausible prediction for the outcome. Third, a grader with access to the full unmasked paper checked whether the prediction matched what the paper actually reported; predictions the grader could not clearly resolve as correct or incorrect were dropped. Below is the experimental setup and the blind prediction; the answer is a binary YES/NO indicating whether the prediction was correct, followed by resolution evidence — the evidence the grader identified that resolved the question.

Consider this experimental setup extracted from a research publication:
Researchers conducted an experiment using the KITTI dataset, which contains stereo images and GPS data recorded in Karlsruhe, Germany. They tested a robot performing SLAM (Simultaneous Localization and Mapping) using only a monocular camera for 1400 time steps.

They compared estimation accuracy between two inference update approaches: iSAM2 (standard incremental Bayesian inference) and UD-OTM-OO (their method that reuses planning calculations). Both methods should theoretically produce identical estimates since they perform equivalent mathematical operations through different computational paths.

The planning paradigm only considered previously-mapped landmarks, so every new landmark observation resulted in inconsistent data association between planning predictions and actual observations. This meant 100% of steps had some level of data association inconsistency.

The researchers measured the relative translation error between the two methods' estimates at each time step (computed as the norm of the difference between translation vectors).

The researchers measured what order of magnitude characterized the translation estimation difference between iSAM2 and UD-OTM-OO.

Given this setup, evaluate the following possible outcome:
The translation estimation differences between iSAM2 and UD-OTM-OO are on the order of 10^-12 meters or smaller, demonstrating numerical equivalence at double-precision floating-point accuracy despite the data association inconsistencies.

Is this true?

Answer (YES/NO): YES